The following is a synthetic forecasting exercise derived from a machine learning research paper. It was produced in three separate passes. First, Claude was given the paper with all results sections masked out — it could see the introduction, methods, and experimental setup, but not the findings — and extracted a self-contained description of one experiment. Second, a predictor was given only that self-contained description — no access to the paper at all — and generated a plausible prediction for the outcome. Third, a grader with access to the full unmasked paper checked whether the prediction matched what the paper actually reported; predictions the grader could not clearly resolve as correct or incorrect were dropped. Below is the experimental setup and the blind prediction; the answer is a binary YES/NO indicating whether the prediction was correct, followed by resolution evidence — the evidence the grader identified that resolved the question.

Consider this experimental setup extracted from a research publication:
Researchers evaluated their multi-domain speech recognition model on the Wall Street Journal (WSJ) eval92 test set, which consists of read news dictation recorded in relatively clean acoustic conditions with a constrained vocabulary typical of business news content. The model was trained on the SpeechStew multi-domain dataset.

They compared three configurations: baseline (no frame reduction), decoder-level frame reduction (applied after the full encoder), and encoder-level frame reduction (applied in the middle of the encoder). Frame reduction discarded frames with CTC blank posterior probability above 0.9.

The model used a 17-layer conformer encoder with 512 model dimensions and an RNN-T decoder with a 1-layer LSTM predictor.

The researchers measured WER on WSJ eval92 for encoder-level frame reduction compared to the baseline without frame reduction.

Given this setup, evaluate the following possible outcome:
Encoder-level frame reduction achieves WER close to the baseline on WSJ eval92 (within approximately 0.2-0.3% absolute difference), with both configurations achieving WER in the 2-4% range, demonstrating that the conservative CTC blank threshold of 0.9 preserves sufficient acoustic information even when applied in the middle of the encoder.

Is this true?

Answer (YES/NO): NO